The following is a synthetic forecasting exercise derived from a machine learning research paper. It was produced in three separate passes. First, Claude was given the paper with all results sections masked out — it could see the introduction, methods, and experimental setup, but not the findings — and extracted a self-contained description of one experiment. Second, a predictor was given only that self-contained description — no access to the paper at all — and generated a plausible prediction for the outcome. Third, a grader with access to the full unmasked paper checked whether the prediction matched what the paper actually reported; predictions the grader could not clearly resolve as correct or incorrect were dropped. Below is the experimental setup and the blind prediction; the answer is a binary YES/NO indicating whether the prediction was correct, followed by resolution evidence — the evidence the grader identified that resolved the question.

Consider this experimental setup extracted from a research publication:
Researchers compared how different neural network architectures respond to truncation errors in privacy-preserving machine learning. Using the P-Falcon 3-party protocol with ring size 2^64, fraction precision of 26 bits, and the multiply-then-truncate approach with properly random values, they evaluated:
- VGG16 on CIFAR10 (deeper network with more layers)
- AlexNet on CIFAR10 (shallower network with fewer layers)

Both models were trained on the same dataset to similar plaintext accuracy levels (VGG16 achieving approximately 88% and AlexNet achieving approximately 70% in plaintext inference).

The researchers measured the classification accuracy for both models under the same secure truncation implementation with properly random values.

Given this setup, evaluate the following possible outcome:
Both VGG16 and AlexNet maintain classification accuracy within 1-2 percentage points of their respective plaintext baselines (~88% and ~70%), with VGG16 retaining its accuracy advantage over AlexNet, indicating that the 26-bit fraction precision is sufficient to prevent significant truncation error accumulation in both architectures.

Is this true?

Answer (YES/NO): NO